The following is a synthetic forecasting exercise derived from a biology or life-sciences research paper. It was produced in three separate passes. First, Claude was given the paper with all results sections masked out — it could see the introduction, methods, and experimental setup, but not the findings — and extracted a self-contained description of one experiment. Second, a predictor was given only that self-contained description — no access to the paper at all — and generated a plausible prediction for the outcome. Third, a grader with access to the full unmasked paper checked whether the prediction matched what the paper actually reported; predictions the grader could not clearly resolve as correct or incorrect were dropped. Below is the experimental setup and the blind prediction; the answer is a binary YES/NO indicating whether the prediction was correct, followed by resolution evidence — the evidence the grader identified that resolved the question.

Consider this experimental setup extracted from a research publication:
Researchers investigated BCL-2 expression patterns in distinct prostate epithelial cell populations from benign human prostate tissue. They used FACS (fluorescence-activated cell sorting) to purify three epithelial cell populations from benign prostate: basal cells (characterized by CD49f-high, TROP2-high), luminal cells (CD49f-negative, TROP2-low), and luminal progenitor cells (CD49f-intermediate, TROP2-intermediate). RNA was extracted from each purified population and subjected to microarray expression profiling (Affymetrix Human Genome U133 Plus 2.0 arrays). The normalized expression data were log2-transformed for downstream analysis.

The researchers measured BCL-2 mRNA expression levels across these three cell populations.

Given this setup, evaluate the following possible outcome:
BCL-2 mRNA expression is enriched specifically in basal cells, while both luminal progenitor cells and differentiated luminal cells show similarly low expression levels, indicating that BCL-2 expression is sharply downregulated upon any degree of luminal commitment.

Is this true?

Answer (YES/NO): NO